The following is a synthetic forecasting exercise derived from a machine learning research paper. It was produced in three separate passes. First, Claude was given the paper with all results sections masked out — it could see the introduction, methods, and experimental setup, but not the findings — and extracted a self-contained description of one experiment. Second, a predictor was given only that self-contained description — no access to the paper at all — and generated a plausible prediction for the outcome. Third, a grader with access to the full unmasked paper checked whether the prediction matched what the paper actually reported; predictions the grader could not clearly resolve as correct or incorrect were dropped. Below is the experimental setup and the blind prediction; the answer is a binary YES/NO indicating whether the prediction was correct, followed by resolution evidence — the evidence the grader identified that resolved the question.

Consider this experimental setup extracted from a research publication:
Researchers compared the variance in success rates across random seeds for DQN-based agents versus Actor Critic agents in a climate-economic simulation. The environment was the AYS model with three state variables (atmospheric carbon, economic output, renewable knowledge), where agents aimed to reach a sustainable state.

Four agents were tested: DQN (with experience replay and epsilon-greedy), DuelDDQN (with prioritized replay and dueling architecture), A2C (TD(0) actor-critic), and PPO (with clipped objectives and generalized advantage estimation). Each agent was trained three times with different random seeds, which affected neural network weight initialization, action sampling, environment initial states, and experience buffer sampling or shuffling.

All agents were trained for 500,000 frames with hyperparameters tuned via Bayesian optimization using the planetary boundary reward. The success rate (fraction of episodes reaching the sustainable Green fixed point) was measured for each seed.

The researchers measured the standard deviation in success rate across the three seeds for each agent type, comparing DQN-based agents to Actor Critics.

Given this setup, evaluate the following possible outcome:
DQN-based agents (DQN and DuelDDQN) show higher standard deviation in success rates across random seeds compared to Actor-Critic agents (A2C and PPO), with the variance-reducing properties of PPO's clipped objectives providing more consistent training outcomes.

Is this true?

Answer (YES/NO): NO